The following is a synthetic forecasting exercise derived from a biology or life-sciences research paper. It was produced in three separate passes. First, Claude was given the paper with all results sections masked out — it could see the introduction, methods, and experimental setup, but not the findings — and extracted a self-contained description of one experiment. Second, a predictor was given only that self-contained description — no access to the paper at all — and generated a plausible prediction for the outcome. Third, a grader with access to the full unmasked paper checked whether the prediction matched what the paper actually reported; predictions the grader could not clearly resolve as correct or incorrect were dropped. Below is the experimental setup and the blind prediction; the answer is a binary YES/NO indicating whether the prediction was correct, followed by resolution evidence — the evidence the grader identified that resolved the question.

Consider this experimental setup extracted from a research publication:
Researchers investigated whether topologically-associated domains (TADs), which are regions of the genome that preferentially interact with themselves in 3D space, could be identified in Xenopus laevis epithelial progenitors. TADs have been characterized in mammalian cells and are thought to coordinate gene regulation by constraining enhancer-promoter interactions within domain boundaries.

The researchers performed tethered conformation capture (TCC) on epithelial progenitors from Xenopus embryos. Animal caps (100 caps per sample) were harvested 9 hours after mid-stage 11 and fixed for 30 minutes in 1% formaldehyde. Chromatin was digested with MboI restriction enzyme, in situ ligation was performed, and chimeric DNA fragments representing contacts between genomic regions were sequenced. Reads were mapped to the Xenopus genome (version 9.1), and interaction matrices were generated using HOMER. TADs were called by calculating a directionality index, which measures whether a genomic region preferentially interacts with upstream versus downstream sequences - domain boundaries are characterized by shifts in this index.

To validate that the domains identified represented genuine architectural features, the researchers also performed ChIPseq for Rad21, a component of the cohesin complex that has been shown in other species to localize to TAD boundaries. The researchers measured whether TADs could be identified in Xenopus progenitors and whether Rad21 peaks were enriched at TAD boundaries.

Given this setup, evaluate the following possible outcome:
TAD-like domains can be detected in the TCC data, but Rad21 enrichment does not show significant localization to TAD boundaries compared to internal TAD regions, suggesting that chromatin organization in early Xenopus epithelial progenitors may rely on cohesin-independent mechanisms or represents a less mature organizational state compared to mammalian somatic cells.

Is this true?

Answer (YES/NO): NO